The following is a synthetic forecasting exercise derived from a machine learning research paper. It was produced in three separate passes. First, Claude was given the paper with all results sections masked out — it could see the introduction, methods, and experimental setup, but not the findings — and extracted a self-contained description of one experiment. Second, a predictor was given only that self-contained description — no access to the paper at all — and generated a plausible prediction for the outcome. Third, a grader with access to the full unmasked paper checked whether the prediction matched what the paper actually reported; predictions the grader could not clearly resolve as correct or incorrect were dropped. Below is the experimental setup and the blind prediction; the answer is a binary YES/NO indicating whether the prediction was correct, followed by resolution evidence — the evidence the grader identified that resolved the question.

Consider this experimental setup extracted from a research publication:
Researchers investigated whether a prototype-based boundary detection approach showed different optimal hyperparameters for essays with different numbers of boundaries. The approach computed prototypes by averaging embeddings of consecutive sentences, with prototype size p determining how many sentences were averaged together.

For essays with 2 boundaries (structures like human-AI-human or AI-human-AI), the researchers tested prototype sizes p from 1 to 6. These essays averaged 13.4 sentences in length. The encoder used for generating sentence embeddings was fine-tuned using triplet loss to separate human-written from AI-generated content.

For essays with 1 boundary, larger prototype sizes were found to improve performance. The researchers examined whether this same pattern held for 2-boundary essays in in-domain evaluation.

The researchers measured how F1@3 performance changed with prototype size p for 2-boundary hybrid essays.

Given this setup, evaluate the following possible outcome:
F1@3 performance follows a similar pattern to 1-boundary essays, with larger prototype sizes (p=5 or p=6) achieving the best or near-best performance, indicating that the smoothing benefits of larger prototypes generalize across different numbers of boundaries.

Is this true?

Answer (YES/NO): NO